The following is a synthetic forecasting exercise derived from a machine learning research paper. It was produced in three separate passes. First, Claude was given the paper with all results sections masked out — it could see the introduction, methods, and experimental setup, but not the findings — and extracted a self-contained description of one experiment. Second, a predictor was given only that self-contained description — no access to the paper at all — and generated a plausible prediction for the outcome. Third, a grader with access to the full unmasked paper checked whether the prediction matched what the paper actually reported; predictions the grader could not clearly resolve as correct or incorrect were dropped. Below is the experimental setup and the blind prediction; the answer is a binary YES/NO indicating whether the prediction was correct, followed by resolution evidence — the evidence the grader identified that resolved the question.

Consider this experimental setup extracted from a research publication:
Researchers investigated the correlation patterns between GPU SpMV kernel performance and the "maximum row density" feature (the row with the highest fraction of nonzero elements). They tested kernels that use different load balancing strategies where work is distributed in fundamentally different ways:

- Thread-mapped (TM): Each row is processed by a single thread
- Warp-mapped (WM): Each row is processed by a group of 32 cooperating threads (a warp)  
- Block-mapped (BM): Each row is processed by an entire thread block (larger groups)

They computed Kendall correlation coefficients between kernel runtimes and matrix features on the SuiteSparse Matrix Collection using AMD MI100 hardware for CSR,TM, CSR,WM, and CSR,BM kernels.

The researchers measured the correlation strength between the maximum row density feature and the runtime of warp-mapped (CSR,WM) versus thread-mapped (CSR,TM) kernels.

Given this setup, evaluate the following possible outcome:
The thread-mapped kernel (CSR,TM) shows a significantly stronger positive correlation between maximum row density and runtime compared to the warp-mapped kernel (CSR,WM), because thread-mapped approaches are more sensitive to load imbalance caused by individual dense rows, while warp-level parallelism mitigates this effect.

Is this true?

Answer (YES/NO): NO